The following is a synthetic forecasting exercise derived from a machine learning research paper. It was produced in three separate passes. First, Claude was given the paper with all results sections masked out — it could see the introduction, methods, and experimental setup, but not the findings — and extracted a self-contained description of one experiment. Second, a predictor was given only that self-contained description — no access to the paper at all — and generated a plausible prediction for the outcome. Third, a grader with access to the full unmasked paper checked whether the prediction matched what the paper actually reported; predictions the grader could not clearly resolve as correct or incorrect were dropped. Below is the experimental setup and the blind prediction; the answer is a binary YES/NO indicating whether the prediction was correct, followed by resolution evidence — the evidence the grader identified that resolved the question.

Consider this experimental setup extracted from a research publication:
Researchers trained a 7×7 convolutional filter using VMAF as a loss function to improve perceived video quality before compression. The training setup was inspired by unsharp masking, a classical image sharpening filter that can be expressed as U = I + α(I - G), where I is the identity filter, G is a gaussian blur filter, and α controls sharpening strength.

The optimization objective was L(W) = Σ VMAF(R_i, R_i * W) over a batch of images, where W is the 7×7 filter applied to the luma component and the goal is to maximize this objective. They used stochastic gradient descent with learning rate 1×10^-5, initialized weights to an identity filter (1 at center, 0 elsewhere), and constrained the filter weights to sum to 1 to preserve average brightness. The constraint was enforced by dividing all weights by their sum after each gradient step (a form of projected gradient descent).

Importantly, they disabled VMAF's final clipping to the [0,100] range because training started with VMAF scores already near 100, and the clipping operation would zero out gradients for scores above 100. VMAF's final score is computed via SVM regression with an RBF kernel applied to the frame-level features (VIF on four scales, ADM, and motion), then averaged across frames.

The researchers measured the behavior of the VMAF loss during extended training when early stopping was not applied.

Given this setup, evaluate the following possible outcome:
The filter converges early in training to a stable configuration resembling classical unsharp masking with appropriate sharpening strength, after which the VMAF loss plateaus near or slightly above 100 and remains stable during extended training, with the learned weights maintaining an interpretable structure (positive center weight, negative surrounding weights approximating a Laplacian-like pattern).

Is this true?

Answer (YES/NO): NO